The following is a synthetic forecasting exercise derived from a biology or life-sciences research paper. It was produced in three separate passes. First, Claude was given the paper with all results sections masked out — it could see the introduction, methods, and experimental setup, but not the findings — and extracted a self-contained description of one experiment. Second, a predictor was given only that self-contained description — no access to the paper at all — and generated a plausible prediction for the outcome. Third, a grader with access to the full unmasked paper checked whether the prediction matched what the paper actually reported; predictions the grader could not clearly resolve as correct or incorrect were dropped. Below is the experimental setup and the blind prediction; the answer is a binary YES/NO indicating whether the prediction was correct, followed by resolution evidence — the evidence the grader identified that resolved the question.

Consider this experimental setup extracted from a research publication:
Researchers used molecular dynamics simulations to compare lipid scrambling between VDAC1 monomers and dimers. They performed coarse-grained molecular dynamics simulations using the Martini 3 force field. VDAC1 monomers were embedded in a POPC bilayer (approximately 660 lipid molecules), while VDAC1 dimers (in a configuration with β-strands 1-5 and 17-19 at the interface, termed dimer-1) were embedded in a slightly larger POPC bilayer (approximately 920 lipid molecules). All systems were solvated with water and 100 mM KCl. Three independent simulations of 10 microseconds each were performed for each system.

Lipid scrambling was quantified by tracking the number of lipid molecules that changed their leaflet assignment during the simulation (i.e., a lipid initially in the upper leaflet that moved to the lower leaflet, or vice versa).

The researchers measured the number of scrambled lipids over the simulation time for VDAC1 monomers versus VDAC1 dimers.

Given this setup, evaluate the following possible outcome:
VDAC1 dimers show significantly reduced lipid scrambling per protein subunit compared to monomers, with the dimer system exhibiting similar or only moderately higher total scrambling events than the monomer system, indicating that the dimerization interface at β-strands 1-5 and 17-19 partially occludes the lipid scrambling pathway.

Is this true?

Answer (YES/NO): NO